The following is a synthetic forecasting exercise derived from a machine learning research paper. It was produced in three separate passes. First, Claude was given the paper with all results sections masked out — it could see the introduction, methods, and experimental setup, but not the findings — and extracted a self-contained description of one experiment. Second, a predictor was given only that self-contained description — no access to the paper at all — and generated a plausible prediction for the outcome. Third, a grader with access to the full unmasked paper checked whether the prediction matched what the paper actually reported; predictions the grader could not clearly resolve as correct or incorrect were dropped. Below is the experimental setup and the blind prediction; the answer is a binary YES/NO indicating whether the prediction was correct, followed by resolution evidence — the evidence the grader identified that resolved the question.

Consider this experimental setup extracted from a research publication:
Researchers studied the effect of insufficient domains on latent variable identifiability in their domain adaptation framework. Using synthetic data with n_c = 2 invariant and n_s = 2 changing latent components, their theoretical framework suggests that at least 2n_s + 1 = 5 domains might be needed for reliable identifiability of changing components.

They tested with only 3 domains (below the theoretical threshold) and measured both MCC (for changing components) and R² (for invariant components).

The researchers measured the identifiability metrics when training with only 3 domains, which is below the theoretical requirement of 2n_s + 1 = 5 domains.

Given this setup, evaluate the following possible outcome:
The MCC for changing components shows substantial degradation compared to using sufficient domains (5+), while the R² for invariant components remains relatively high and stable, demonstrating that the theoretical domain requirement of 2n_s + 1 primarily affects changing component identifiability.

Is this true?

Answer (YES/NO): NO